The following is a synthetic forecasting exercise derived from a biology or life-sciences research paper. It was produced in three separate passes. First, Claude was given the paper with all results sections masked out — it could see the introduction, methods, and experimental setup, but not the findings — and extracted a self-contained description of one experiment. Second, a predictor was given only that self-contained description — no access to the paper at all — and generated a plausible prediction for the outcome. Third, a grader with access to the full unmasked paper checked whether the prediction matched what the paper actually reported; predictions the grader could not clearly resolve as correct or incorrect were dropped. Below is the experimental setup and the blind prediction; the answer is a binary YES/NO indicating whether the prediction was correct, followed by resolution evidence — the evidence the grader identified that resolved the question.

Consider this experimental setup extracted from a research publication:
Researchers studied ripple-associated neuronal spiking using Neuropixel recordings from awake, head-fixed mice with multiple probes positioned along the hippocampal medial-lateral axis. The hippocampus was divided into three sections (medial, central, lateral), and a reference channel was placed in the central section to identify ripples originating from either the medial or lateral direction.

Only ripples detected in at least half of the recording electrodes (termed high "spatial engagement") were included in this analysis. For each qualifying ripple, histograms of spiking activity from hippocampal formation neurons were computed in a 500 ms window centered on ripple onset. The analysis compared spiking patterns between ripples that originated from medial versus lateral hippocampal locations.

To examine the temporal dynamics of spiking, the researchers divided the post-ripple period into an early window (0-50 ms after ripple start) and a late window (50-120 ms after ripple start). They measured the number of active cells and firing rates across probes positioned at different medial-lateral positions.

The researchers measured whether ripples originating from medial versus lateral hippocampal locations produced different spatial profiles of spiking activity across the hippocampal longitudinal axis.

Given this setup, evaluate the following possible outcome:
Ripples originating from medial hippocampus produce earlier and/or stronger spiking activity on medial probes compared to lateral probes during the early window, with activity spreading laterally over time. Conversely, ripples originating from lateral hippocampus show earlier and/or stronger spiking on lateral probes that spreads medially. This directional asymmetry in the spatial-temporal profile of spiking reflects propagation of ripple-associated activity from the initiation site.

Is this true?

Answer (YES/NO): NO